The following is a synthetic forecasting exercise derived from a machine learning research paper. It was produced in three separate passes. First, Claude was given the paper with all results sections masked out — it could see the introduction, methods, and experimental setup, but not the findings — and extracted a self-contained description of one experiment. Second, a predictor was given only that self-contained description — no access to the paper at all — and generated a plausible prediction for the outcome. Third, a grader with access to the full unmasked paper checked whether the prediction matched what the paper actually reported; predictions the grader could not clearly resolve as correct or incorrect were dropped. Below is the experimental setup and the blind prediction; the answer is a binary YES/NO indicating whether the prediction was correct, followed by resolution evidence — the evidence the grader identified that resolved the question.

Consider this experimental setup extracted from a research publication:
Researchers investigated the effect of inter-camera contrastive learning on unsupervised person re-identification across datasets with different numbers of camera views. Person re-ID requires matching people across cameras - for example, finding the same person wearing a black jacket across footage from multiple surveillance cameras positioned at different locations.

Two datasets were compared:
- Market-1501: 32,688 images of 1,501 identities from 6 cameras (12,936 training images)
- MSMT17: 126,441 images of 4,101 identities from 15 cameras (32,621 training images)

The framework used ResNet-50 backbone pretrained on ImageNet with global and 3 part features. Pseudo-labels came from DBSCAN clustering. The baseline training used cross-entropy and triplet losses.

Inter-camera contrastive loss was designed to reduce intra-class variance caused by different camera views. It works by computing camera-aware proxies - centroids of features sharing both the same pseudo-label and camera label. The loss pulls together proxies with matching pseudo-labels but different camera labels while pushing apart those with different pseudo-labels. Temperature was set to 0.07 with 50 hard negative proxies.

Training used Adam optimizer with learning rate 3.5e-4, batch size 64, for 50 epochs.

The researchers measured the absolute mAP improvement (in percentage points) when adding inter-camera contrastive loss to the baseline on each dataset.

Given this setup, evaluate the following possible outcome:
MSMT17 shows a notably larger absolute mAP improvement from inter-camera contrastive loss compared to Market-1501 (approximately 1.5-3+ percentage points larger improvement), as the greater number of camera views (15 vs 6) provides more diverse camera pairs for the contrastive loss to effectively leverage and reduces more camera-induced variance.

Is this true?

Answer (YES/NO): NO